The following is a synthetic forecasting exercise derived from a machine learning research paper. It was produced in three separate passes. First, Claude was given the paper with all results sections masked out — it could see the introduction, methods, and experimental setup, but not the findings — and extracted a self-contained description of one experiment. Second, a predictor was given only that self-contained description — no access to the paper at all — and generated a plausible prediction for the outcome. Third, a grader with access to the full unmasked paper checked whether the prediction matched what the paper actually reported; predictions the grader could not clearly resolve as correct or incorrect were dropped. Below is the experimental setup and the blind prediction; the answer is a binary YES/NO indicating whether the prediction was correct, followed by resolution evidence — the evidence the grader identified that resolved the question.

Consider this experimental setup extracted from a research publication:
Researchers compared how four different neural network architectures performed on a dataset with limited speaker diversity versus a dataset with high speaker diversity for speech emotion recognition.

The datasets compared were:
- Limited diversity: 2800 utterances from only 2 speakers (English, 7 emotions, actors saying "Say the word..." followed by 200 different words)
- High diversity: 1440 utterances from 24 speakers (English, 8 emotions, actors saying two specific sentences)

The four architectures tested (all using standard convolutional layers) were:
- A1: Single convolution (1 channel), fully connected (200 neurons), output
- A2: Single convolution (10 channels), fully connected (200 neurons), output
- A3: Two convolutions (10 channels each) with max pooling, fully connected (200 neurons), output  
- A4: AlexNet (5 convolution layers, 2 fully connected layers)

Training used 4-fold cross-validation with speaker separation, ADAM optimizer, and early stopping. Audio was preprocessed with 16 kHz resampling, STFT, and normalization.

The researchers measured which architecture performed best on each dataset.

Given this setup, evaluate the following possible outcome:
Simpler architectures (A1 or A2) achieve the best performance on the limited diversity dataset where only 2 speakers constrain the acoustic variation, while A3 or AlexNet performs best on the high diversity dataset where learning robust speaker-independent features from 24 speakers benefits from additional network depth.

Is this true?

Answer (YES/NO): NO